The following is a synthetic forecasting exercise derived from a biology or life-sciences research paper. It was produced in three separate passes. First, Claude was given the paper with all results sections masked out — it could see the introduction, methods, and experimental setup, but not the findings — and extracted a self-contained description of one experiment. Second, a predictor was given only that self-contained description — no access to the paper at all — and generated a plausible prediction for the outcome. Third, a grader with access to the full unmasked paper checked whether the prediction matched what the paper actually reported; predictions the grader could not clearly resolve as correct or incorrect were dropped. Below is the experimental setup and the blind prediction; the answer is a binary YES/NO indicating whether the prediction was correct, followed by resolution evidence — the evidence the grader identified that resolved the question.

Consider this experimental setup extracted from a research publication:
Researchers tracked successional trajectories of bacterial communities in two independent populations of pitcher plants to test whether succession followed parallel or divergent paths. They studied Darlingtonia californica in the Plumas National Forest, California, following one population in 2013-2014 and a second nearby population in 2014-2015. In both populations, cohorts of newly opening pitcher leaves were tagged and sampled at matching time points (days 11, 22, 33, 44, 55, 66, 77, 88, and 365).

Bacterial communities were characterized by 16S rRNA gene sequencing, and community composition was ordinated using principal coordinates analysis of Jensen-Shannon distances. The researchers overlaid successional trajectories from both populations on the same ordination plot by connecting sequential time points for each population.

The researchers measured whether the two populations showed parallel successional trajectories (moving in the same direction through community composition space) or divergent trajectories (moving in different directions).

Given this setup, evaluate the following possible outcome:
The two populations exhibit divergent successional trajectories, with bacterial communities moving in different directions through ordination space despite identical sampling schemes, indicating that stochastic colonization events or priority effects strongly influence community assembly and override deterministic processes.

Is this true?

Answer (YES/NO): NO